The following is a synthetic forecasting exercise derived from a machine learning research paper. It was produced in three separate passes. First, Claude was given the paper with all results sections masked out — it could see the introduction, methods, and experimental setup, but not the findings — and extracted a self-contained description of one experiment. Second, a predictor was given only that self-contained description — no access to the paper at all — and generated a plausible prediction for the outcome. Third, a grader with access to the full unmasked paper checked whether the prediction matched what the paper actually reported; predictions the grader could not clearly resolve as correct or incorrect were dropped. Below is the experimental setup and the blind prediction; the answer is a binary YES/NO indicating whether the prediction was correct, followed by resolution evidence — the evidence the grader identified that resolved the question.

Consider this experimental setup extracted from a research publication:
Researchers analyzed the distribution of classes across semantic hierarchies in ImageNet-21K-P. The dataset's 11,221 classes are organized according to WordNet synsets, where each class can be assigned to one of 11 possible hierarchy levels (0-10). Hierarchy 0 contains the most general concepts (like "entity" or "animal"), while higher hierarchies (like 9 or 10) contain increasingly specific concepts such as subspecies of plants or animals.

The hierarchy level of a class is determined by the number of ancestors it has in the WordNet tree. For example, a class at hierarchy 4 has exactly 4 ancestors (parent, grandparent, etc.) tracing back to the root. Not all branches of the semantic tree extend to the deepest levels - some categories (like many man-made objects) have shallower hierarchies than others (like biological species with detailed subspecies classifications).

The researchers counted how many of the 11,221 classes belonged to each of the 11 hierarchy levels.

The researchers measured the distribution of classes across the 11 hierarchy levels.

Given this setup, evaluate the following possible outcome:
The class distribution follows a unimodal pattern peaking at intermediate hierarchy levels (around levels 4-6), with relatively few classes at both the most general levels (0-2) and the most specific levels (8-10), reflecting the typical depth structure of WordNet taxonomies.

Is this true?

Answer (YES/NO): NO